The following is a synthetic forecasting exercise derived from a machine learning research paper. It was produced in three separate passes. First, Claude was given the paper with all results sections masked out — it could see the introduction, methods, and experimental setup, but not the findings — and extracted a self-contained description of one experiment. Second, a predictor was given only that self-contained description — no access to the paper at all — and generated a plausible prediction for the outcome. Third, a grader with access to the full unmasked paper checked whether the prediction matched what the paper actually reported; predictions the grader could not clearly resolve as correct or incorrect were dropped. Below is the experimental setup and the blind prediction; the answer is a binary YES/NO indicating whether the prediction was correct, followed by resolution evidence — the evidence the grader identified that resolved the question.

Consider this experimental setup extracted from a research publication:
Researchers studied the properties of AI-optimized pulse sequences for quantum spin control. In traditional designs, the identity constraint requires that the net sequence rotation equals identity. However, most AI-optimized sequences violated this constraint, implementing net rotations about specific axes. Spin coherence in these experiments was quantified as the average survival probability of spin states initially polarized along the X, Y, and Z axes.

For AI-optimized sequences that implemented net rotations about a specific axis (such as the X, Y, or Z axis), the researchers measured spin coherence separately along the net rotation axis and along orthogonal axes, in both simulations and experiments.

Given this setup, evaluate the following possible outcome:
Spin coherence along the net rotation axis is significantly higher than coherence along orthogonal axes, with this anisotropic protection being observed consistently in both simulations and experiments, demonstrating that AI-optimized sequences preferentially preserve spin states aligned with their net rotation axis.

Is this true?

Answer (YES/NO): YES